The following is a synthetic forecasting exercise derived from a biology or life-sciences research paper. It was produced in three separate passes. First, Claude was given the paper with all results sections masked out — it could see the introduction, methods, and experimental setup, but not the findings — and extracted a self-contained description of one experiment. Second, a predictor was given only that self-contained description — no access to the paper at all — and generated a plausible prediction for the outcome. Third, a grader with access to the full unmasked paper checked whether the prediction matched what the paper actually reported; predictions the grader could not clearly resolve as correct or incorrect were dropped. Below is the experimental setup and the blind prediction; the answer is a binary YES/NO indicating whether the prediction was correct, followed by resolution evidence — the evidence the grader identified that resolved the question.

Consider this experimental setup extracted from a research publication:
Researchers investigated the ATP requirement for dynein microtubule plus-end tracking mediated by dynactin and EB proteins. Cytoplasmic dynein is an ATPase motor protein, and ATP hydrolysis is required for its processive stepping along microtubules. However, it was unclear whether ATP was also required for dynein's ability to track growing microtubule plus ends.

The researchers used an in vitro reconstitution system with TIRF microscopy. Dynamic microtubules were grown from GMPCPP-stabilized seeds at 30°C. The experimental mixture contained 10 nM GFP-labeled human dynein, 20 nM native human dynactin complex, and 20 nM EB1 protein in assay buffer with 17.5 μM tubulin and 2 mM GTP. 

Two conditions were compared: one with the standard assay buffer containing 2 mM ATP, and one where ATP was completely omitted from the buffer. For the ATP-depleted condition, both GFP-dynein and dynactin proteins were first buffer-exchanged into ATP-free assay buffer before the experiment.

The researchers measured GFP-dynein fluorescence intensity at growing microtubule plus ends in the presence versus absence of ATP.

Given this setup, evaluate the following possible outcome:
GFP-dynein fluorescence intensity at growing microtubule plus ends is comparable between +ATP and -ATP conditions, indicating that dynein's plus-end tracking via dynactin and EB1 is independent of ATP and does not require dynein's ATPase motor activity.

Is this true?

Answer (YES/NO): YES